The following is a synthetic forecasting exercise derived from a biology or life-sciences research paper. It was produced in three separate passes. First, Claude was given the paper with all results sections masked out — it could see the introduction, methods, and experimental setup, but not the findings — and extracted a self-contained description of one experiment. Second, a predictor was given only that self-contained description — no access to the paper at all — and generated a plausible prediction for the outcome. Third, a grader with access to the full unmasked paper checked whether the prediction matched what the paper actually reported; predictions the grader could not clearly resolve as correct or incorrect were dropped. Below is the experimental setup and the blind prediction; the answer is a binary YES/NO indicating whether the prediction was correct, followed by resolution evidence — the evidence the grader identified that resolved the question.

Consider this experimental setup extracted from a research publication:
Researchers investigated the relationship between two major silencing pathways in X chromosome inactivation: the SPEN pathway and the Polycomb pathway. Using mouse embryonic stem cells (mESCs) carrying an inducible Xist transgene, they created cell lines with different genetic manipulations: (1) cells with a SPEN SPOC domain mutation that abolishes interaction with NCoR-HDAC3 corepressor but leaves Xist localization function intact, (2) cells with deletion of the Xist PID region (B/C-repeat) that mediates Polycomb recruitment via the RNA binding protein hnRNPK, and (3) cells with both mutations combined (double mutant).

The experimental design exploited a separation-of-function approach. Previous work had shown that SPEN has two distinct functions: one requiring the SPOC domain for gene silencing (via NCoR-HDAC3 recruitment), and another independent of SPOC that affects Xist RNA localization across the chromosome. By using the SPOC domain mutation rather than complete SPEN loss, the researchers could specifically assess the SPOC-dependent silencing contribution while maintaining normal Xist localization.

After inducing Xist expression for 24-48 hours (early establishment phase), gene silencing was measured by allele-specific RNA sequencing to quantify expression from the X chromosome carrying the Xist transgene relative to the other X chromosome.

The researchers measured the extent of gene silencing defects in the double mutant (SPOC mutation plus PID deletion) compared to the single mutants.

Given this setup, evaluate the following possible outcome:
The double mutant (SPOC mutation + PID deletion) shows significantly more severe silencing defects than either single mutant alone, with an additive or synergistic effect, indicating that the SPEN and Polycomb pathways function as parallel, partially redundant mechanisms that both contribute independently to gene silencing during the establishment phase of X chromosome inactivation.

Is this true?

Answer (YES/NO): YES